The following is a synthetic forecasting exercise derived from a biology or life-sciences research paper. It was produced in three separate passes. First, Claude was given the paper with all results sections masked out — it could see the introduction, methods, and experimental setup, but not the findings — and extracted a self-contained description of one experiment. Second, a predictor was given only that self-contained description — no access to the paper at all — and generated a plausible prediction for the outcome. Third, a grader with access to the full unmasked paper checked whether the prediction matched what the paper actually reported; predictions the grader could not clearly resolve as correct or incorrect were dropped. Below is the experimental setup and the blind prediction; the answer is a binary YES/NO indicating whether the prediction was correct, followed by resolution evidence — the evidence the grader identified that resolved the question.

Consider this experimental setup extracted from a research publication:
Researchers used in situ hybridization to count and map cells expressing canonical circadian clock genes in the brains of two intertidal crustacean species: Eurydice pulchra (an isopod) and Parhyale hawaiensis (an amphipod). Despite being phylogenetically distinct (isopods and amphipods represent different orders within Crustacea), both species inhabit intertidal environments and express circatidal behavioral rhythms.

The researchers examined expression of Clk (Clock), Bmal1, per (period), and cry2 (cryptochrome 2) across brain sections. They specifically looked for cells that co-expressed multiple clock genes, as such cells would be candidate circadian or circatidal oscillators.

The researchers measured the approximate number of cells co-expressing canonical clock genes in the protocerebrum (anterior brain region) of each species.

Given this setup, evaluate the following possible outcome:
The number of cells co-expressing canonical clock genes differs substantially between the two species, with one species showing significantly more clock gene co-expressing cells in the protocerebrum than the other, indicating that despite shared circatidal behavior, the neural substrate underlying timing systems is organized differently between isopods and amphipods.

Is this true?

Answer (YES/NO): NO